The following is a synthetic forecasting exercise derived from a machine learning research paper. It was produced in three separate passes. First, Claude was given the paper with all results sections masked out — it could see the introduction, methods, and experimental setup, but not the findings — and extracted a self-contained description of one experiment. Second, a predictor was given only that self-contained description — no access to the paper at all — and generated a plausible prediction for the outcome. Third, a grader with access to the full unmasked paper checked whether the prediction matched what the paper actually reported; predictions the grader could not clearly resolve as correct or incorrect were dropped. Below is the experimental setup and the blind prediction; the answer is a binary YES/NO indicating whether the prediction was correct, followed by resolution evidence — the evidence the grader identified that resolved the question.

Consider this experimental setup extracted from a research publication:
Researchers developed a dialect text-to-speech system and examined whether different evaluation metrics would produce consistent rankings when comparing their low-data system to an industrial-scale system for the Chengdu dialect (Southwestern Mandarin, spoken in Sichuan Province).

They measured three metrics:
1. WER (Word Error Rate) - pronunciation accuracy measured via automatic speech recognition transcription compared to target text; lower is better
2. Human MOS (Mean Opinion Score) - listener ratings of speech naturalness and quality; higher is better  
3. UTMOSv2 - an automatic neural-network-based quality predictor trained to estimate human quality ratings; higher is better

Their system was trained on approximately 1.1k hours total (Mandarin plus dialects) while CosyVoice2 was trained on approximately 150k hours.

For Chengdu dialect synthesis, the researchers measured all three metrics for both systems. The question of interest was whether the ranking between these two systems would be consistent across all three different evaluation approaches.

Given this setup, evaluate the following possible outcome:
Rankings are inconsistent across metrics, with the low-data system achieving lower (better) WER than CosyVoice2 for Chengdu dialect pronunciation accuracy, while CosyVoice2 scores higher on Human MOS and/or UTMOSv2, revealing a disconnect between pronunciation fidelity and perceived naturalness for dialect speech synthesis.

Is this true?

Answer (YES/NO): NO